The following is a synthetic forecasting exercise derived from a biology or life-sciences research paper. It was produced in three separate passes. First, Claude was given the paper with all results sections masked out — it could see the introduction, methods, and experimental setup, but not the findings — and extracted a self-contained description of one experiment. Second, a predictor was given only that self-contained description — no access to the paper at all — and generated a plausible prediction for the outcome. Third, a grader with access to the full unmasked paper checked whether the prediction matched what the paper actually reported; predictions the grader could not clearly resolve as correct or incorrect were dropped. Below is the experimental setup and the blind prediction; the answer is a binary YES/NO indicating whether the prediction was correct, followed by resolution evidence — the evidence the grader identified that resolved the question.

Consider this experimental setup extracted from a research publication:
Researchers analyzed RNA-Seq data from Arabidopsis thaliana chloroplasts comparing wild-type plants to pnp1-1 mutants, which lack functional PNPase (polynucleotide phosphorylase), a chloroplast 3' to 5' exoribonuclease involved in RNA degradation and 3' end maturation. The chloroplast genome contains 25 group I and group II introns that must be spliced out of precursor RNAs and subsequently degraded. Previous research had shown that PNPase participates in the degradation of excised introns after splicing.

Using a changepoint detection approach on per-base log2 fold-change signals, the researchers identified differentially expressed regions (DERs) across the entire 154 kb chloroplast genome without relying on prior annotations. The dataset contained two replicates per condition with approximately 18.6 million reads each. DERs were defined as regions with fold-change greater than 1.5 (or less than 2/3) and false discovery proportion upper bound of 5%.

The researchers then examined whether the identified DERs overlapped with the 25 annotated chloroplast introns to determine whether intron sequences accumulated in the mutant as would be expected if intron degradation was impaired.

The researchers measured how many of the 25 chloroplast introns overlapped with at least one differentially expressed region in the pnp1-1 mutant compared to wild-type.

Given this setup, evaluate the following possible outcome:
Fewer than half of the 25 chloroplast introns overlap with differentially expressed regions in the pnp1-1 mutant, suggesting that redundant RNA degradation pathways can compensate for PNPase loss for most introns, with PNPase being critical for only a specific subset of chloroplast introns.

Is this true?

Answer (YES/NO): NO